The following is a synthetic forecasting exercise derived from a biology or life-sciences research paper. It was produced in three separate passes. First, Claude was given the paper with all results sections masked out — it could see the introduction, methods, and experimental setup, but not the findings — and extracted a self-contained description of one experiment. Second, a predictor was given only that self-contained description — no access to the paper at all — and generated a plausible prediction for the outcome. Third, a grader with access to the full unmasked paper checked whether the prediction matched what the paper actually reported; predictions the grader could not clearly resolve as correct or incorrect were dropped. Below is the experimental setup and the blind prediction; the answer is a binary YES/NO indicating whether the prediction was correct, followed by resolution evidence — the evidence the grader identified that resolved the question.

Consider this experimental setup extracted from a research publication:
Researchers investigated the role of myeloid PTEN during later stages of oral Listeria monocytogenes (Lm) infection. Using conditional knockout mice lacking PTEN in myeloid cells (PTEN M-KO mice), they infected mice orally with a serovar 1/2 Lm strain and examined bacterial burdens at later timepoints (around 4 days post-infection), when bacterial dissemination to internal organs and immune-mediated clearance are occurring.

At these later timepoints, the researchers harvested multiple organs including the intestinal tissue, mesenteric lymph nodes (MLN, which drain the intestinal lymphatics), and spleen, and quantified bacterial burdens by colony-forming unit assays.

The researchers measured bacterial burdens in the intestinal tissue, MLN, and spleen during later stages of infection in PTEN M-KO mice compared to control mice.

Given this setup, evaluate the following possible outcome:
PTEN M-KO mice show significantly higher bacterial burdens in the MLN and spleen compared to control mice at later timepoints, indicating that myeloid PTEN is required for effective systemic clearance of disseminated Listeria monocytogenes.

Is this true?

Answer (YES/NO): YES